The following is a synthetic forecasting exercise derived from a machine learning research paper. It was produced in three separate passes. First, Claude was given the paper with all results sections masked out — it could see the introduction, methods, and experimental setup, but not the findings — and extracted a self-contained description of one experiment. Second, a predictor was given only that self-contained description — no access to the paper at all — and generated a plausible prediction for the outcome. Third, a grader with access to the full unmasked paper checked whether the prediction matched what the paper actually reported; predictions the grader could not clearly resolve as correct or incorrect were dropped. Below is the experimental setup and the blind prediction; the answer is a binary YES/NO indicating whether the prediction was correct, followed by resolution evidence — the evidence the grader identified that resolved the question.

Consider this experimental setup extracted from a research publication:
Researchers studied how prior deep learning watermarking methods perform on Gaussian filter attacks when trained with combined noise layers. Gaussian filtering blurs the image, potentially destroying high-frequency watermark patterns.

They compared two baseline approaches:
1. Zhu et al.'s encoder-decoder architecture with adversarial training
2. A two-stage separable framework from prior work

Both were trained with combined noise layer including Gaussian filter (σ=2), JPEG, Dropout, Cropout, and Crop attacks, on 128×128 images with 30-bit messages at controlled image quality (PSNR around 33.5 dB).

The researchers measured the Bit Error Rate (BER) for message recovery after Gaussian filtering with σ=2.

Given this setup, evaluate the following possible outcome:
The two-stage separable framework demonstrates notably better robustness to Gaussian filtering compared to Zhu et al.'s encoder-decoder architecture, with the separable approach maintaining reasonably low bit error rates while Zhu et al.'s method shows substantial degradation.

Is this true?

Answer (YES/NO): NO